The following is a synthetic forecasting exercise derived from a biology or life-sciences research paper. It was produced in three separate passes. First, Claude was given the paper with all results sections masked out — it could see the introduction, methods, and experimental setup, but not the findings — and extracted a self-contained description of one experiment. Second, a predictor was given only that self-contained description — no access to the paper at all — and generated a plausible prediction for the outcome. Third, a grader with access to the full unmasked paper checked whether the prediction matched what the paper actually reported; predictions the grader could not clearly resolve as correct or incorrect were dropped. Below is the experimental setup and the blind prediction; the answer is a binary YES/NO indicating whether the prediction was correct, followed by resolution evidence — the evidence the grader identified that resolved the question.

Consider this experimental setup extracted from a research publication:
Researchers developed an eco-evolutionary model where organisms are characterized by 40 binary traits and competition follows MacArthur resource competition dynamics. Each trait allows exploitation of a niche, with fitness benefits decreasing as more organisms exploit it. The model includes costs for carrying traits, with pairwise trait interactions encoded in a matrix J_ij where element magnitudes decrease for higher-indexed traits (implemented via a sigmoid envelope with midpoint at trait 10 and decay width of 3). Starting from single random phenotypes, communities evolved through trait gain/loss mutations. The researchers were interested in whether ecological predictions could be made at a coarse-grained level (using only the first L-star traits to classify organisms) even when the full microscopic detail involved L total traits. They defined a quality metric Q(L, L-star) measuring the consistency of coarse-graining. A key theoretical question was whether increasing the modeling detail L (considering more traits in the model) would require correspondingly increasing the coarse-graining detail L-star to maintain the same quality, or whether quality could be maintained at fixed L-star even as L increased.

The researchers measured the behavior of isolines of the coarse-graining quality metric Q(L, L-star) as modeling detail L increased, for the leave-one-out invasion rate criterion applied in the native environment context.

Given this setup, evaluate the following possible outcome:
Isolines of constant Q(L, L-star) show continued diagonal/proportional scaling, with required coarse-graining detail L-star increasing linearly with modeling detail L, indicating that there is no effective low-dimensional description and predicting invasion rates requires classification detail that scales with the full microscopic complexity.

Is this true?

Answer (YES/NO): NO